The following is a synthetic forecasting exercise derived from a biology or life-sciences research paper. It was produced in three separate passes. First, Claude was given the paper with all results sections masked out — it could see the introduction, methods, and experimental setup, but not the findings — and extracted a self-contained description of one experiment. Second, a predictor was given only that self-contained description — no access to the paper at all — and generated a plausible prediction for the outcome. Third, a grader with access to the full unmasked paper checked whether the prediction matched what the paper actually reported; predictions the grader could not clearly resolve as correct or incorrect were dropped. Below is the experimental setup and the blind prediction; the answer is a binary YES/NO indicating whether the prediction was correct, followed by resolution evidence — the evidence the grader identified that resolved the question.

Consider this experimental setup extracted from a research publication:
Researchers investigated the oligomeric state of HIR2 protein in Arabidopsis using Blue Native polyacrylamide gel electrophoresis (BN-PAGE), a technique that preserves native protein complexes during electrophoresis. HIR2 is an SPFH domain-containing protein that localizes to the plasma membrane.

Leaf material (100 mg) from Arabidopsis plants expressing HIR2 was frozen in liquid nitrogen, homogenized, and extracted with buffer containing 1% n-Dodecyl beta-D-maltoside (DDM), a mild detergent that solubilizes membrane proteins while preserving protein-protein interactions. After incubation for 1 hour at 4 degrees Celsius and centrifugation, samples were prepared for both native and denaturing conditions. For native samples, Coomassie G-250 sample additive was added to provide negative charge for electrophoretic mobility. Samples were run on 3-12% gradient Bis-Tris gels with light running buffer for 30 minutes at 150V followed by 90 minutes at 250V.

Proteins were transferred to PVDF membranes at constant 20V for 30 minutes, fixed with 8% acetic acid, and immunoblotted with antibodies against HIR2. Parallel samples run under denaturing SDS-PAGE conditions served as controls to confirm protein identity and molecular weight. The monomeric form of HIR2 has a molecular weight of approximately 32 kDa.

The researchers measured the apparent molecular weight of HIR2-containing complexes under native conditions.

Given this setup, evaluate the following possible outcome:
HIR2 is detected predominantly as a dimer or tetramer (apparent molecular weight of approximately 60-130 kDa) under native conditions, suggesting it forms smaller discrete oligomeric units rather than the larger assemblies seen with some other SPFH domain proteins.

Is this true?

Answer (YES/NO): NO